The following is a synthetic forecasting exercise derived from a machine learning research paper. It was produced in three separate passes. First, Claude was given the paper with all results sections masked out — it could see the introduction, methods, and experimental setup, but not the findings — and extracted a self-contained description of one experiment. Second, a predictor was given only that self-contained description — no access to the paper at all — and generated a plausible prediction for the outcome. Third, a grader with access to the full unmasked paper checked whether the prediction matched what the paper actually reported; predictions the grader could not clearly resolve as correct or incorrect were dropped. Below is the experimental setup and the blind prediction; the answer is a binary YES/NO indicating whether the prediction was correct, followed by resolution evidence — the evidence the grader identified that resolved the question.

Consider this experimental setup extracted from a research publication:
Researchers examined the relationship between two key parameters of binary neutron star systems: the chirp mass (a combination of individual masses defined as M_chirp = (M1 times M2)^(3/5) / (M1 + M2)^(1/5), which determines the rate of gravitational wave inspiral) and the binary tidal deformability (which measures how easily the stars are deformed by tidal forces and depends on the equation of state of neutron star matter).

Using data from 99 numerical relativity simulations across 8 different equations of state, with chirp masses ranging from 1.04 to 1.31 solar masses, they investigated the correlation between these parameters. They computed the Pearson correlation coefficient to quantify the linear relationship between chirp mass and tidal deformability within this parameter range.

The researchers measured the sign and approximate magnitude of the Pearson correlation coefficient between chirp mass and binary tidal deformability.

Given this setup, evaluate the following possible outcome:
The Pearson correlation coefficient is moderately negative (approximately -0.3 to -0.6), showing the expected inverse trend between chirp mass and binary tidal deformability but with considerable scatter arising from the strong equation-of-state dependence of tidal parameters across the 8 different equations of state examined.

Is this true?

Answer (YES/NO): YES